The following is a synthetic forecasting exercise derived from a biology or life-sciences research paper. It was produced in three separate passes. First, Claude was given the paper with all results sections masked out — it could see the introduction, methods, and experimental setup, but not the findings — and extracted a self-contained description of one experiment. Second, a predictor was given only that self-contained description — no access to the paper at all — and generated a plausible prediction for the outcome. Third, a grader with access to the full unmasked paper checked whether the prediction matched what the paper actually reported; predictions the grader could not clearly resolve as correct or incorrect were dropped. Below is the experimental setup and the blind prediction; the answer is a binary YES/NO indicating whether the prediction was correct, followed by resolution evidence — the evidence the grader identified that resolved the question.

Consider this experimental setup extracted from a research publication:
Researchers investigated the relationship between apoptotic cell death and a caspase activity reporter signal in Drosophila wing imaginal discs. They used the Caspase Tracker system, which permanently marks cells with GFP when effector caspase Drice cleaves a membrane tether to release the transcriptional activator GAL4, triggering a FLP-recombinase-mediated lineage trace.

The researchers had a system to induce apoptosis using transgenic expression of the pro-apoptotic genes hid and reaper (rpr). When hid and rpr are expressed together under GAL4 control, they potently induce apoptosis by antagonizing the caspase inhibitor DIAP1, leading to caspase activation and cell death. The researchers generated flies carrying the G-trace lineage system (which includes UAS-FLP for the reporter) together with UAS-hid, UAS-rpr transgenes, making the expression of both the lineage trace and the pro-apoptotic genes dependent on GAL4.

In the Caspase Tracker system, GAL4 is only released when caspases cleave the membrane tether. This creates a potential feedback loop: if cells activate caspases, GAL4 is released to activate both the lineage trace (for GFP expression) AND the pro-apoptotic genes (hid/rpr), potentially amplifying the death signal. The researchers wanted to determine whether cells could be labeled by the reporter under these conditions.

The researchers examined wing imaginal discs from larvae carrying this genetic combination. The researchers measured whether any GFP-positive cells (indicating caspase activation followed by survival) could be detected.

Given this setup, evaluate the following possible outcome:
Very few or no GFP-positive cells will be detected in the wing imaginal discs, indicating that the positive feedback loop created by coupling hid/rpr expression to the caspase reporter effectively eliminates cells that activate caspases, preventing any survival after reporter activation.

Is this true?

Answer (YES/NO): NO